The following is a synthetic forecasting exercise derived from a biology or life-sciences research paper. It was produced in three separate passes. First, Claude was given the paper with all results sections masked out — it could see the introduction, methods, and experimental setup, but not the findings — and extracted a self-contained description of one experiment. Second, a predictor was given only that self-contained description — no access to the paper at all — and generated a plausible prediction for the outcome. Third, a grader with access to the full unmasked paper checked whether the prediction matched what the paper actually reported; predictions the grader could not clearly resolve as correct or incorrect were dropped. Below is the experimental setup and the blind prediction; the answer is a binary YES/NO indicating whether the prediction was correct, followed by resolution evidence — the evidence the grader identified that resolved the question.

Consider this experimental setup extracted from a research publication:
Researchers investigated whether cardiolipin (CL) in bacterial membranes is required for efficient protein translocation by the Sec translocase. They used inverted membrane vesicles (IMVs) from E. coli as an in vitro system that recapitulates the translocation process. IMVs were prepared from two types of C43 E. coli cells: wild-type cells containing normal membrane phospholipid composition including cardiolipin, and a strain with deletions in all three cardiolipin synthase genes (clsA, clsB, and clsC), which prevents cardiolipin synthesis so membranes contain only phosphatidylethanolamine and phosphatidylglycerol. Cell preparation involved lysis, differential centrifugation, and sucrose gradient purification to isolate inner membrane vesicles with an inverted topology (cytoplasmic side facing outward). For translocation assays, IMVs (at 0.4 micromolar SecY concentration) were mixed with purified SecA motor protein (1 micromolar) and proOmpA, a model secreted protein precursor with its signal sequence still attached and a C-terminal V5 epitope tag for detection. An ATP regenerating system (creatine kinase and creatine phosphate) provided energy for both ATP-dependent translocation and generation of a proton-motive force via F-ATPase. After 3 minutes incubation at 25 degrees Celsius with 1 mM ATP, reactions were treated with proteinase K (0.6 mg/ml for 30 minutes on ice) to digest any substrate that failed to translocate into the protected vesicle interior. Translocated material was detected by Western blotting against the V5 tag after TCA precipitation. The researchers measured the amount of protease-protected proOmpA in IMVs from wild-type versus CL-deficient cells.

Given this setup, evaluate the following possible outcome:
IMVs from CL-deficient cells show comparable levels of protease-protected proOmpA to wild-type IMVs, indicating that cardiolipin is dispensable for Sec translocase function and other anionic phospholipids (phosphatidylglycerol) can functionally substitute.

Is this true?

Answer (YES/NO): NO